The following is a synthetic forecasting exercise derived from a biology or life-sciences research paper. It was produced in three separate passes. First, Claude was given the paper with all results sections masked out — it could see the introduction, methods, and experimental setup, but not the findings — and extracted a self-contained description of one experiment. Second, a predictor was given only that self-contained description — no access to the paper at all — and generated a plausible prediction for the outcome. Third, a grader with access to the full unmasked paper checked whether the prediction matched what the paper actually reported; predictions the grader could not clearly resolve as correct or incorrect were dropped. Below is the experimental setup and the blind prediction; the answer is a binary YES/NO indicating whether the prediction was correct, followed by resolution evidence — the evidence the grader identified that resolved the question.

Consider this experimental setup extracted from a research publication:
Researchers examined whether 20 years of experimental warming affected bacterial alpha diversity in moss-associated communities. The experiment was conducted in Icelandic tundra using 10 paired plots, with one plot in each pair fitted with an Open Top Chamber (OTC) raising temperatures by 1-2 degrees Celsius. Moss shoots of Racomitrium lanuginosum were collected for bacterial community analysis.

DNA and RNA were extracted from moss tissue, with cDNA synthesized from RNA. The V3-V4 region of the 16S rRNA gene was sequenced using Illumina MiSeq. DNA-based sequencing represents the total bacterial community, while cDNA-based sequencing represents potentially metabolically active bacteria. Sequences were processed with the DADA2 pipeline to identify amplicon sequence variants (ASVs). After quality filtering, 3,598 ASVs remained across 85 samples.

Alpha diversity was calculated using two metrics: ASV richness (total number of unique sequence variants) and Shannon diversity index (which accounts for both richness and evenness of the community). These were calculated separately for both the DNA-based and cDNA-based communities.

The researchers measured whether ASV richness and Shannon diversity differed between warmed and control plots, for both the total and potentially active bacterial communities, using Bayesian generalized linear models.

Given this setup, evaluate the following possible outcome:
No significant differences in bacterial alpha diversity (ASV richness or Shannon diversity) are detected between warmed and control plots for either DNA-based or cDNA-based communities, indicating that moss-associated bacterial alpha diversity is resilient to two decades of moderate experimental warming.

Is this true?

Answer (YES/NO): YES